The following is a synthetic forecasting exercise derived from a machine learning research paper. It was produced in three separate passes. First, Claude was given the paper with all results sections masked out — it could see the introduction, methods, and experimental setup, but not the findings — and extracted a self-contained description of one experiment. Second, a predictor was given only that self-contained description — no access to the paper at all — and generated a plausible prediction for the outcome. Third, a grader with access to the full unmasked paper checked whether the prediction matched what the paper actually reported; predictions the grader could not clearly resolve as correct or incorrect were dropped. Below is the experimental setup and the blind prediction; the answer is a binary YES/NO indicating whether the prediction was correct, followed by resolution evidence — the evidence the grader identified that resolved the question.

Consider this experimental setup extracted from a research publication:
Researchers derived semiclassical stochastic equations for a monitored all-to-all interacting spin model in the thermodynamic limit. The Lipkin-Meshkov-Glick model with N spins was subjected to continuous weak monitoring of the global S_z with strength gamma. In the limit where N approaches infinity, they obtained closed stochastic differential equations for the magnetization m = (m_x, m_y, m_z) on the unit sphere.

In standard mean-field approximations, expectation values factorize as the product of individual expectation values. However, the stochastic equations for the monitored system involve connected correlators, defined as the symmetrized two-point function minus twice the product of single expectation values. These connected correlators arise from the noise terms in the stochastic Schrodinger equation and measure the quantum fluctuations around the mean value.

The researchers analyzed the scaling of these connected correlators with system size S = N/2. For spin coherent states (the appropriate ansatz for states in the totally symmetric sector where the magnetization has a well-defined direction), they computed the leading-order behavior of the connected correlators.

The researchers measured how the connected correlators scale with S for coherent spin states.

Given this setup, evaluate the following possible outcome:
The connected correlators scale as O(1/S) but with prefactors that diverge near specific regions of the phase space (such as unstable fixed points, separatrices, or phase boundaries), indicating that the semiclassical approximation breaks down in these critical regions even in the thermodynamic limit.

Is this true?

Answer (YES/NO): NO